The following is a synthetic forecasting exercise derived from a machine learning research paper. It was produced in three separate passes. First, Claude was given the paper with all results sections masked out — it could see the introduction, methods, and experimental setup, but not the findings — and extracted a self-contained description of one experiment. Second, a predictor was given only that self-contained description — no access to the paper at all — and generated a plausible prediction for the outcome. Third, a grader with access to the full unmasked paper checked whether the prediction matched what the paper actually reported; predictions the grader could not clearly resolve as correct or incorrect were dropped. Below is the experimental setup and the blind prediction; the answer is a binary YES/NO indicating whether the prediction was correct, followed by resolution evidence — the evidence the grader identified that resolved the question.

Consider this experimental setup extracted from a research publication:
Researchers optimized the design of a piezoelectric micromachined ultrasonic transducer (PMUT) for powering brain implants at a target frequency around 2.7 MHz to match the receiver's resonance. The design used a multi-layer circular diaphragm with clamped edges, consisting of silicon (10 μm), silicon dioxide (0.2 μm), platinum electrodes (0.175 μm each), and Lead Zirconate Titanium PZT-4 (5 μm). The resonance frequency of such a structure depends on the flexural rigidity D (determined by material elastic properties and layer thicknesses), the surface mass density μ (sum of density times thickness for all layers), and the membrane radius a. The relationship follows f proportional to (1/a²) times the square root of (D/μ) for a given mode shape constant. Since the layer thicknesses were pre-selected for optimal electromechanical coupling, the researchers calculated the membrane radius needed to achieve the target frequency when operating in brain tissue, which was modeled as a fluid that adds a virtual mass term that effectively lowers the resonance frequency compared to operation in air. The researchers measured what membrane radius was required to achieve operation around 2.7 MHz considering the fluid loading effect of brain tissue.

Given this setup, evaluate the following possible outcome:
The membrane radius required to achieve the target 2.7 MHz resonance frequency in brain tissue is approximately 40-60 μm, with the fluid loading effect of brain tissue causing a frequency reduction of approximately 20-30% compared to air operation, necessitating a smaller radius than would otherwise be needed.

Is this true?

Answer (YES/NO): NO